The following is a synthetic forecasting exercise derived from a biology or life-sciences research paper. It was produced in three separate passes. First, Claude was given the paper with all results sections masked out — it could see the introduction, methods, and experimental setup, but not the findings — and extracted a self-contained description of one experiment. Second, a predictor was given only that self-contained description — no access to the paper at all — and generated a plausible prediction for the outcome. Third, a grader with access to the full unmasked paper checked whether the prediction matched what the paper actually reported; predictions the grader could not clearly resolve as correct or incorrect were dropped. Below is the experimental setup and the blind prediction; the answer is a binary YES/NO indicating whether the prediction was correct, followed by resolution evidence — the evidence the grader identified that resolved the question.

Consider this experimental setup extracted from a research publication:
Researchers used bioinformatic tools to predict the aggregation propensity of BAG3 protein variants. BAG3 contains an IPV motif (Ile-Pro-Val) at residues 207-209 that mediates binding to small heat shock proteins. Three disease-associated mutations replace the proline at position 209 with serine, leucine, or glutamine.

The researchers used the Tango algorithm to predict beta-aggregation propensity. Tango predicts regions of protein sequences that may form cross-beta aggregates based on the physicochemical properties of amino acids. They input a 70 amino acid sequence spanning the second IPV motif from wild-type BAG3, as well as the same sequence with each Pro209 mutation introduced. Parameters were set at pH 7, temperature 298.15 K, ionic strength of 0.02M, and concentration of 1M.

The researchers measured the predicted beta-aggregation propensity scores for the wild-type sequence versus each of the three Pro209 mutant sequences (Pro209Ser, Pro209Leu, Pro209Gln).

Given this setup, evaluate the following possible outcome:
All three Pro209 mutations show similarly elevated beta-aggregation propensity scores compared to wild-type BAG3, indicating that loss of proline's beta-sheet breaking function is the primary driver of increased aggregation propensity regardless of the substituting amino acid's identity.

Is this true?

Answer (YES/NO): NO